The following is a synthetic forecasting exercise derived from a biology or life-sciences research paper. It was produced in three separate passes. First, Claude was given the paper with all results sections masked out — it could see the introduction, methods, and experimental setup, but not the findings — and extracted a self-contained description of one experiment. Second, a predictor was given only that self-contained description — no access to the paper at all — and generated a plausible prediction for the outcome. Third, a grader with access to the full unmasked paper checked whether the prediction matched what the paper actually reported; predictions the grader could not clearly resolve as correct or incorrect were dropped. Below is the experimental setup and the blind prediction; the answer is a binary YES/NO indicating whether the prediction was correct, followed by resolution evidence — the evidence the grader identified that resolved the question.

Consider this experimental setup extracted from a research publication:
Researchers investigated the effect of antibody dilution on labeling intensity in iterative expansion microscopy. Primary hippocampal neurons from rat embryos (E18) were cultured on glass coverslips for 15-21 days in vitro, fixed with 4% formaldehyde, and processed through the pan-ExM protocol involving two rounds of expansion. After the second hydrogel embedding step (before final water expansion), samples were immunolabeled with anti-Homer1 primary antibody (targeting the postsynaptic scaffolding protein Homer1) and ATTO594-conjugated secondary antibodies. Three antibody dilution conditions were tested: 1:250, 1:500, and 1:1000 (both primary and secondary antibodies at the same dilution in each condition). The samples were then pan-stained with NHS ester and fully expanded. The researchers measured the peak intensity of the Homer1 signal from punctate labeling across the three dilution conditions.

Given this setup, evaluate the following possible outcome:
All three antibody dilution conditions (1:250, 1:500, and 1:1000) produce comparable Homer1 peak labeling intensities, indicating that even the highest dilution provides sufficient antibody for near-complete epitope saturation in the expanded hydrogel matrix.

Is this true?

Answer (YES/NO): YES